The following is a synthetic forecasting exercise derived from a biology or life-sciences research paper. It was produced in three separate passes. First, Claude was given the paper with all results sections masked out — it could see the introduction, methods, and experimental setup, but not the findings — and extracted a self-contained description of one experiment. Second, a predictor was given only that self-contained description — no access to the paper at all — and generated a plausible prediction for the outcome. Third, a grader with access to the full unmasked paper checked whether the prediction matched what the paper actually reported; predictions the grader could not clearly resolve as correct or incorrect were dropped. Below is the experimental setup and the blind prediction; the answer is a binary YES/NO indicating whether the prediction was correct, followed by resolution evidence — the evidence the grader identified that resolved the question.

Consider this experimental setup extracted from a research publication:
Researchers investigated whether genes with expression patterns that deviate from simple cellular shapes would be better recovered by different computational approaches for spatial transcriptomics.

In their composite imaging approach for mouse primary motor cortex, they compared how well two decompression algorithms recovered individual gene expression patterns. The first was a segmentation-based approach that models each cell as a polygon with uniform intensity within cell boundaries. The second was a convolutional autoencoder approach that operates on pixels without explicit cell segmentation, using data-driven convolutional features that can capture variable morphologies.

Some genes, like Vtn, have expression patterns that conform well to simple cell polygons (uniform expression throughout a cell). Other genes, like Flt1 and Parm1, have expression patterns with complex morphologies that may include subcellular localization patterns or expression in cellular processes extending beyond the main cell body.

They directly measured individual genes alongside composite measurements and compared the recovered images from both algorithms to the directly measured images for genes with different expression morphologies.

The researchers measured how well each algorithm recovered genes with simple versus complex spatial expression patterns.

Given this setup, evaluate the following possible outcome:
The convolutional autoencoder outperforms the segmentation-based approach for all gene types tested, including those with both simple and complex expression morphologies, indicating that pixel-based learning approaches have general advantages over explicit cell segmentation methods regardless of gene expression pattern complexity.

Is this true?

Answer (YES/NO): NO